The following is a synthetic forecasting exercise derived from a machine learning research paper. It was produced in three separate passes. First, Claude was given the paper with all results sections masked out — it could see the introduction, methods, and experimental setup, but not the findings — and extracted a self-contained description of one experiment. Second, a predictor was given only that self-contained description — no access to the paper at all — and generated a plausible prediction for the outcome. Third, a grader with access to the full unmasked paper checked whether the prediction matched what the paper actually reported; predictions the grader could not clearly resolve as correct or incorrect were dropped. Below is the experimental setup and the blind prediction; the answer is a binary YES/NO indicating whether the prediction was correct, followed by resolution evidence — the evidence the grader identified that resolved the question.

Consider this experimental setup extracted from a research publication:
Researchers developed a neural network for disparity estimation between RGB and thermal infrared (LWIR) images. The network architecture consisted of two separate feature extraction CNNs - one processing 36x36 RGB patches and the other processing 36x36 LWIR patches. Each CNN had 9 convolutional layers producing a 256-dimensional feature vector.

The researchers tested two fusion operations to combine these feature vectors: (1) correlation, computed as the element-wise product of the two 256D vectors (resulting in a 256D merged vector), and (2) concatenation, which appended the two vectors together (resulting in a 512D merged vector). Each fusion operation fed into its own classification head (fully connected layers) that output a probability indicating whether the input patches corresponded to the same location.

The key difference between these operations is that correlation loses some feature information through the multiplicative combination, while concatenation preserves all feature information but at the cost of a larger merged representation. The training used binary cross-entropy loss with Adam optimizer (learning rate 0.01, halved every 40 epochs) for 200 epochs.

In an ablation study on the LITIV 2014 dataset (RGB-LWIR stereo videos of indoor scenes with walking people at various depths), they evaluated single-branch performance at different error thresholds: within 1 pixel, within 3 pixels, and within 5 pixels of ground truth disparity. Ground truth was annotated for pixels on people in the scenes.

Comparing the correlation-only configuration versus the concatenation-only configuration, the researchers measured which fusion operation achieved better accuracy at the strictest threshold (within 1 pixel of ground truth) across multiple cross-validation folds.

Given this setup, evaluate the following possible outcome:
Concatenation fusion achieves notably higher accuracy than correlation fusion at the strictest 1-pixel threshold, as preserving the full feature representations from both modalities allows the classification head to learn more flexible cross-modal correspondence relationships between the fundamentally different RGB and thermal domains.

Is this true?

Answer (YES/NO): YES